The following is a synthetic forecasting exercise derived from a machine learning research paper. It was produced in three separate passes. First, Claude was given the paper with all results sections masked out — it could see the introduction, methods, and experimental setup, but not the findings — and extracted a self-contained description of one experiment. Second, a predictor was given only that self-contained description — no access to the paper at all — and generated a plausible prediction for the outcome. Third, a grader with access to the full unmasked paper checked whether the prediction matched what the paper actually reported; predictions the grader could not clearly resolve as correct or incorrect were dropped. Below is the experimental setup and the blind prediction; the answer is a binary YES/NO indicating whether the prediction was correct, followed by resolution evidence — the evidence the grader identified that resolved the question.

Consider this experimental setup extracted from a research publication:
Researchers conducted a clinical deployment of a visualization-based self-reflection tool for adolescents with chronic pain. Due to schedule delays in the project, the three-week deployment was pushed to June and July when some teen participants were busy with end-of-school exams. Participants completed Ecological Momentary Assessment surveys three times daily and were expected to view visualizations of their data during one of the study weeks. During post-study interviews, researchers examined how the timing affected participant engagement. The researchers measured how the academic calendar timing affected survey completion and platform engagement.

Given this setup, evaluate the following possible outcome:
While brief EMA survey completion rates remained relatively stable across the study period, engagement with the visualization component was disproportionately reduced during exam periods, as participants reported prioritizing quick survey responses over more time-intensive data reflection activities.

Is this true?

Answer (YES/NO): NO